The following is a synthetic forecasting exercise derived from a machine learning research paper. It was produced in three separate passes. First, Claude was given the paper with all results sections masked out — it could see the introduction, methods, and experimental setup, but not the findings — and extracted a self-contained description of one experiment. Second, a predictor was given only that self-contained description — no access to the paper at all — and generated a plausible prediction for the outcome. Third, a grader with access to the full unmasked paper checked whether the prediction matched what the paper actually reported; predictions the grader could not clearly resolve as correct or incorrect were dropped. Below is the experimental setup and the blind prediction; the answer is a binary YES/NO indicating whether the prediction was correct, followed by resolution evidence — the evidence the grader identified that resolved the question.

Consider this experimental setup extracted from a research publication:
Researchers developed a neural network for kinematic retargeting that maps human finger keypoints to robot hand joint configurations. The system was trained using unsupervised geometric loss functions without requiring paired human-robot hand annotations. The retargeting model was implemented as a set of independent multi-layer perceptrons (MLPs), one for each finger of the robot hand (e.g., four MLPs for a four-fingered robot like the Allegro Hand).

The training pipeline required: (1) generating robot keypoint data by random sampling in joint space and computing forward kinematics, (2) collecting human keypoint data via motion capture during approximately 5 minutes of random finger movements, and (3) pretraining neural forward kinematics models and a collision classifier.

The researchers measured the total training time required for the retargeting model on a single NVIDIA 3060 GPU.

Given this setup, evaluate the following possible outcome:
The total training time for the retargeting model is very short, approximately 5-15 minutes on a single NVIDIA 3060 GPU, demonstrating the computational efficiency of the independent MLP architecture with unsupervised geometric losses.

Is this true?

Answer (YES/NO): NO